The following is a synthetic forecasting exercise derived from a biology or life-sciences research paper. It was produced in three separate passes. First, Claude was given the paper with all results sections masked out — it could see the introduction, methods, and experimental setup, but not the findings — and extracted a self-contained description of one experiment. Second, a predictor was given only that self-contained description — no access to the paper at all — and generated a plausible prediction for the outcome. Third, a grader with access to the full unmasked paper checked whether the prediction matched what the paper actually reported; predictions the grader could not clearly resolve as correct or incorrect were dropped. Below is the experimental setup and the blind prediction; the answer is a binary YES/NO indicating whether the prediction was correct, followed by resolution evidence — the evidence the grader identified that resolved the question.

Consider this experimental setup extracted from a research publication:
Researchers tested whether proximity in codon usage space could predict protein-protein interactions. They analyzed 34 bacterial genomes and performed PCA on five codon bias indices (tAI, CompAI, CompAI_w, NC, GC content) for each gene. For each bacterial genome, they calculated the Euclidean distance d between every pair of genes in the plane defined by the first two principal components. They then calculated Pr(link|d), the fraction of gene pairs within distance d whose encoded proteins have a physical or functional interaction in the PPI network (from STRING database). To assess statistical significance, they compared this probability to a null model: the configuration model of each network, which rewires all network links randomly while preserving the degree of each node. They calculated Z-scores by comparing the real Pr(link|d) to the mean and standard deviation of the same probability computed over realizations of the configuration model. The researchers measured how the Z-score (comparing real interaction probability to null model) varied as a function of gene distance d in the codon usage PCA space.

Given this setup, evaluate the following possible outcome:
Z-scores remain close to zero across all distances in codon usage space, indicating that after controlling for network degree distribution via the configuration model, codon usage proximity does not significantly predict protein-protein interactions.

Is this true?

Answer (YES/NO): NO